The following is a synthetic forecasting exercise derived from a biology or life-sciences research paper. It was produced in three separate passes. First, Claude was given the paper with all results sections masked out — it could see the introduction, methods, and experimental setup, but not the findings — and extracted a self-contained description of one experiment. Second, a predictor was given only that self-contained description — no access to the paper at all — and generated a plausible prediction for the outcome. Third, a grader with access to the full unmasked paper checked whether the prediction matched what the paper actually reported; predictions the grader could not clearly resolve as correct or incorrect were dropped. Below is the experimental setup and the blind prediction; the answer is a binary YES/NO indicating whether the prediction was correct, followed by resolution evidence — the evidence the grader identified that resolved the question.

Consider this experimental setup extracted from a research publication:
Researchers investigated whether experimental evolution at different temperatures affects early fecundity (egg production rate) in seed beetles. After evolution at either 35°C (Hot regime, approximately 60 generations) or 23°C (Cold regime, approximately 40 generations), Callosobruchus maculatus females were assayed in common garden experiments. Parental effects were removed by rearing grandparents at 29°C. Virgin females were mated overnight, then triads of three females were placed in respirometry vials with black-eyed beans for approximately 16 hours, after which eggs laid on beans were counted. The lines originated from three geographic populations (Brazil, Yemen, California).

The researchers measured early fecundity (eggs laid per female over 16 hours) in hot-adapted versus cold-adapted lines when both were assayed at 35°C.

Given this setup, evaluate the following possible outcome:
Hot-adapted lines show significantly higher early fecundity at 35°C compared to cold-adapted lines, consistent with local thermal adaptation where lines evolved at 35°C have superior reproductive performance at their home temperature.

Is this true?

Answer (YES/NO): YES